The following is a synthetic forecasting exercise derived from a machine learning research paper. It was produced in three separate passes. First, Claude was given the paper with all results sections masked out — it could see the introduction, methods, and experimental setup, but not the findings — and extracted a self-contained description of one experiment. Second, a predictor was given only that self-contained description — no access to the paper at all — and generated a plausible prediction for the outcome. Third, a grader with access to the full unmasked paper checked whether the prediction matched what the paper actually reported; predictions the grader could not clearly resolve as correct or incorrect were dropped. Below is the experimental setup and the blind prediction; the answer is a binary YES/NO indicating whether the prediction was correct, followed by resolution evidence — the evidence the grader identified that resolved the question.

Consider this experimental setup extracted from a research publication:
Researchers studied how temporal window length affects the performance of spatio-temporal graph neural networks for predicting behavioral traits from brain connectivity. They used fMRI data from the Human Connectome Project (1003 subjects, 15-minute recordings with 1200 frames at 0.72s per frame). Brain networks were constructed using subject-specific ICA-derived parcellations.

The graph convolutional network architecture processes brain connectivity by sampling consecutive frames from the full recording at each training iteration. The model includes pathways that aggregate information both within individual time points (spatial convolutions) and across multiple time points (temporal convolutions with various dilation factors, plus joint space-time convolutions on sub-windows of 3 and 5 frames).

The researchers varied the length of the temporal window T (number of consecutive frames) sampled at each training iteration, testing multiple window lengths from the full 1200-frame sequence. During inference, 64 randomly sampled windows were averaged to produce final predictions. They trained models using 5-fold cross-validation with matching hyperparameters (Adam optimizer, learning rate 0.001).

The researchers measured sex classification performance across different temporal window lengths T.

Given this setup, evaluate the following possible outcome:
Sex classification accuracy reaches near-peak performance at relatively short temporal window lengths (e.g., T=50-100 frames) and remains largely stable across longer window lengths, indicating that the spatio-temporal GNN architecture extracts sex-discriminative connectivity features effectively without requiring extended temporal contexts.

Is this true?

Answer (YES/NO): NO